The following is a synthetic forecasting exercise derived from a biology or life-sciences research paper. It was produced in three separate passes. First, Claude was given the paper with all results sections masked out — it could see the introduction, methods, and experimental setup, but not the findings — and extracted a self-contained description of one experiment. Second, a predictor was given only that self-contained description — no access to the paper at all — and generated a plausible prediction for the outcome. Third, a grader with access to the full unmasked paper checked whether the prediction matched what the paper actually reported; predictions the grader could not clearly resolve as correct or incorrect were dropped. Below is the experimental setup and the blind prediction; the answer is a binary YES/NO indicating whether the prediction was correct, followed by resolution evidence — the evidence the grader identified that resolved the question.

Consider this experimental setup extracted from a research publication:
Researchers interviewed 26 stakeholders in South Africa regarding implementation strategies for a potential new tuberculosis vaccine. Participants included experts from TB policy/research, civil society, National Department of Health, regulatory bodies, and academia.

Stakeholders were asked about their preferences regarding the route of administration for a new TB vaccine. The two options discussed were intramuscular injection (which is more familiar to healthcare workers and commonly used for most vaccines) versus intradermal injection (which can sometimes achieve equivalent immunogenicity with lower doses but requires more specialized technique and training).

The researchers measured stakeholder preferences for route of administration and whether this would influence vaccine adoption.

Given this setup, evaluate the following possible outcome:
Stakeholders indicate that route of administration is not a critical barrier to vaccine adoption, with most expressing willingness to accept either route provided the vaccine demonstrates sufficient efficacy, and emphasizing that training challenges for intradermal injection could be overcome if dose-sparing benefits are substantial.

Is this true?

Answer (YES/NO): NO